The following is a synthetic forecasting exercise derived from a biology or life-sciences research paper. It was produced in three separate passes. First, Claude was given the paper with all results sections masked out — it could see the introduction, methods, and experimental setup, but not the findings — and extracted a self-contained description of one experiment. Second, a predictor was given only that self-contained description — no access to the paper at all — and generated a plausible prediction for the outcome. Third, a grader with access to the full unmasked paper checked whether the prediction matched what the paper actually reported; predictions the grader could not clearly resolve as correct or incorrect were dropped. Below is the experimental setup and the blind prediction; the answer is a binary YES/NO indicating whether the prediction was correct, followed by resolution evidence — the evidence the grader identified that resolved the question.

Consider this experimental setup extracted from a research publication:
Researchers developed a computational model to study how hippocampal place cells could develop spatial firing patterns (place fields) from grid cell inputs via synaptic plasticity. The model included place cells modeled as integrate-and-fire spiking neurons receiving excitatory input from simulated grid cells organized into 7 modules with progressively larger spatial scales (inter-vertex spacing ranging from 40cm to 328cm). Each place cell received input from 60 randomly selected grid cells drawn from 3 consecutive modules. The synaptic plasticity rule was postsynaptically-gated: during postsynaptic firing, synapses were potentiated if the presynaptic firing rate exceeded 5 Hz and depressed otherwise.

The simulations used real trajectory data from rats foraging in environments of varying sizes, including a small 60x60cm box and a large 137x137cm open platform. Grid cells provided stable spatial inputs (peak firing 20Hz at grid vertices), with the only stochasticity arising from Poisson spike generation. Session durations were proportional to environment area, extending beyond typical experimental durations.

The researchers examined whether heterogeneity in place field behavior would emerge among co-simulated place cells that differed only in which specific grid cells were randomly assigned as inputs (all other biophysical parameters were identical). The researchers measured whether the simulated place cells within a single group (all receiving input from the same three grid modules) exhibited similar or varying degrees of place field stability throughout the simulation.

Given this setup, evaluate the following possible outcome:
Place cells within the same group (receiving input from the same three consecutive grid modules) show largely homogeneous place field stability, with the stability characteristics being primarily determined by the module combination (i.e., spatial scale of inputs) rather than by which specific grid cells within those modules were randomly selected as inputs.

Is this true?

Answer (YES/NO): NO